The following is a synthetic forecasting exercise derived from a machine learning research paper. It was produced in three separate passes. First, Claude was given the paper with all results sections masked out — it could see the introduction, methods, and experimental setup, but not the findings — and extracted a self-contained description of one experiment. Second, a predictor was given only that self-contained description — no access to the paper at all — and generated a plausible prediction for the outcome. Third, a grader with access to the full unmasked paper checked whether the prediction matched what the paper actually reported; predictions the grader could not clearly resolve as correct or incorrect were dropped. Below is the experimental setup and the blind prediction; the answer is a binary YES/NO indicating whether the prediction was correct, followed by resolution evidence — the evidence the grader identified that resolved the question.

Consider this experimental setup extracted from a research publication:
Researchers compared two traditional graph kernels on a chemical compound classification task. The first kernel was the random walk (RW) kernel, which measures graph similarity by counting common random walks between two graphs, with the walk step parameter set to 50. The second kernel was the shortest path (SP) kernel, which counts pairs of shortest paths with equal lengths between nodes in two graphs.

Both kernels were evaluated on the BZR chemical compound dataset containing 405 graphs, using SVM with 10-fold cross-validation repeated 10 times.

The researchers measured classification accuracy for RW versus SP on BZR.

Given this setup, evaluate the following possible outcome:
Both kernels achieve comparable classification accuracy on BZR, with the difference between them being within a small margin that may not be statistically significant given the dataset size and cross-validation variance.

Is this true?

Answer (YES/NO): NO